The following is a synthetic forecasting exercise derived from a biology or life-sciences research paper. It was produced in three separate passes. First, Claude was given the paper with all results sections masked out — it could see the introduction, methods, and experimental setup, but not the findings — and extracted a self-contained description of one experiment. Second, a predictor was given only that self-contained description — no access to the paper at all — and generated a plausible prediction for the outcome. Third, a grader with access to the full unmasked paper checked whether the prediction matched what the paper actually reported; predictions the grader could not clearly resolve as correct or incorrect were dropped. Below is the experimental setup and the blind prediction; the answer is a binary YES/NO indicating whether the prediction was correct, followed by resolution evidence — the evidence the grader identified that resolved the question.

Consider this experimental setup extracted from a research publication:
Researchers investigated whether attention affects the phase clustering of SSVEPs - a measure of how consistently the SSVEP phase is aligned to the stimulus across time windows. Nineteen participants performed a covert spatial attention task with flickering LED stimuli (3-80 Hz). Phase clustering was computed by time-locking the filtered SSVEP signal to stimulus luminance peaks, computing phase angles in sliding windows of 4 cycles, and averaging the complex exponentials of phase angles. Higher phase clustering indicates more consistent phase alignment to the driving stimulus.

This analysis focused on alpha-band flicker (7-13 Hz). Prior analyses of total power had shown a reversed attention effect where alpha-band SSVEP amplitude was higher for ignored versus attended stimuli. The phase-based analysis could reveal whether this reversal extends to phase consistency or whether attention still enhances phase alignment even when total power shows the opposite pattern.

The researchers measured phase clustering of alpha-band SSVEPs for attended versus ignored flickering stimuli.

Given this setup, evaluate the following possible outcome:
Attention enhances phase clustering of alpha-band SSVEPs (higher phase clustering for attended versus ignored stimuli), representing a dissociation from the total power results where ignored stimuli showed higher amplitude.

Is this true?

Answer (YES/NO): YES